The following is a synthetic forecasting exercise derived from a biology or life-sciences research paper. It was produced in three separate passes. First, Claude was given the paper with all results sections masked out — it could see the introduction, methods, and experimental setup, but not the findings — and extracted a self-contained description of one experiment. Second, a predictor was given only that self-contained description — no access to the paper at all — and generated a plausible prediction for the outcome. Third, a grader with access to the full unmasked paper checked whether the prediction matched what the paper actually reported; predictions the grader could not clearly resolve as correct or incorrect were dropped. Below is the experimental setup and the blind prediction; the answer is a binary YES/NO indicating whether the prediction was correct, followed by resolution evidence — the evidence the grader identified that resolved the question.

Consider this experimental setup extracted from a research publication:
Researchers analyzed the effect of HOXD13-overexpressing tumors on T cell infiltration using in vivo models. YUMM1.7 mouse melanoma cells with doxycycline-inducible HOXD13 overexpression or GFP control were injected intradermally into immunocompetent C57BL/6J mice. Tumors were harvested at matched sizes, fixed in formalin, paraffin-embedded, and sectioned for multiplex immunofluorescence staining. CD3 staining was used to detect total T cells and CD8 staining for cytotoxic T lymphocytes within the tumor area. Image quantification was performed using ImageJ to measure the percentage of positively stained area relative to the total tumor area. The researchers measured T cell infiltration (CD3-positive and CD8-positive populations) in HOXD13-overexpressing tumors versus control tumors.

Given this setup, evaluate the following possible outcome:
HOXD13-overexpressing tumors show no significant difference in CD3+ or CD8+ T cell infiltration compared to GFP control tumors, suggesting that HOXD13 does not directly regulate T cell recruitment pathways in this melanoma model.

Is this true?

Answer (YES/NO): NO